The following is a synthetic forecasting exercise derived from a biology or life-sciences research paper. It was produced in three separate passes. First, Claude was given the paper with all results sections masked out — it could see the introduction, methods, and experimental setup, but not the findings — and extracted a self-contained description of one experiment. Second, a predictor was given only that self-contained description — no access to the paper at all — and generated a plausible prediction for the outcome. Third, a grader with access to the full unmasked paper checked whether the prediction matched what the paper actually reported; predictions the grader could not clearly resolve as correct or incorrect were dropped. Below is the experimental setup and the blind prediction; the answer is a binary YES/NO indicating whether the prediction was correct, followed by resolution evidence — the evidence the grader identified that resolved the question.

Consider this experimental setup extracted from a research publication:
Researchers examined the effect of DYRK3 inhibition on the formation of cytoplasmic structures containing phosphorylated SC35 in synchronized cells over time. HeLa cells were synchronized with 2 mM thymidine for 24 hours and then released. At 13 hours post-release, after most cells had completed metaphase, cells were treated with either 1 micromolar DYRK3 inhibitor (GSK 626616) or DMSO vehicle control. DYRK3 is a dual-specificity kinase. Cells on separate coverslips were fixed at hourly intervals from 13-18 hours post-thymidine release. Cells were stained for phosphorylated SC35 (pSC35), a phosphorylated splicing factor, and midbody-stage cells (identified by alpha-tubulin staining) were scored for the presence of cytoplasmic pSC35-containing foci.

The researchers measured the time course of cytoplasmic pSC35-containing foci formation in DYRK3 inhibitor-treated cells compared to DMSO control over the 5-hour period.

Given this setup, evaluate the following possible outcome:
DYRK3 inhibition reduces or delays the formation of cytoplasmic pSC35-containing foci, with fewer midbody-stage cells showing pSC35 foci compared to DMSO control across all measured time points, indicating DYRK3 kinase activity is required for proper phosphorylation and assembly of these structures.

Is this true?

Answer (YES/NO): NO